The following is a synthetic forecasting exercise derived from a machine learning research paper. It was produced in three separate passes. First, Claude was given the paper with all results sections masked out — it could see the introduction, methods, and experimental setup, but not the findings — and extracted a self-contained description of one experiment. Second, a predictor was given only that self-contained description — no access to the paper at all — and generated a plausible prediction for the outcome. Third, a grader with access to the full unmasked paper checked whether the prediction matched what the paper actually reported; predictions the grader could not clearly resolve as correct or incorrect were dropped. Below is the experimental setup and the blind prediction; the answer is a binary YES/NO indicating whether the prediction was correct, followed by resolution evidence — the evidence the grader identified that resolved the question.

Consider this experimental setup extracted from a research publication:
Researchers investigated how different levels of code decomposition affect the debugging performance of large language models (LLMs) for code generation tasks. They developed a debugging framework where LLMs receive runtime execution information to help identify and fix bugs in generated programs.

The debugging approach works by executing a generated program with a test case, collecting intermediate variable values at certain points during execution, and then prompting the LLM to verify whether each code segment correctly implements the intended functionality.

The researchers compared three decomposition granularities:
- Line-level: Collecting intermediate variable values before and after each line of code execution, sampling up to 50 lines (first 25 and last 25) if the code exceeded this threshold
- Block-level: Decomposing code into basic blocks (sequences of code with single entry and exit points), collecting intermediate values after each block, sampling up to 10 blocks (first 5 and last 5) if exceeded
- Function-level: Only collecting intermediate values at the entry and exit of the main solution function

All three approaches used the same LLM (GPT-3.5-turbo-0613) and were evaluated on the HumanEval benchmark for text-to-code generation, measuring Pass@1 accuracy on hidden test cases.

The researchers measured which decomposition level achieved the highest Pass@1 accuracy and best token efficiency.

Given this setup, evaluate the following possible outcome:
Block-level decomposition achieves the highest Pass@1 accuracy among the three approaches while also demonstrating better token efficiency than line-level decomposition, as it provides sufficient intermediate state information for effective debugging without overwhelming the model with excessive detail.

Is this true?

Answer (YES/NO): YES